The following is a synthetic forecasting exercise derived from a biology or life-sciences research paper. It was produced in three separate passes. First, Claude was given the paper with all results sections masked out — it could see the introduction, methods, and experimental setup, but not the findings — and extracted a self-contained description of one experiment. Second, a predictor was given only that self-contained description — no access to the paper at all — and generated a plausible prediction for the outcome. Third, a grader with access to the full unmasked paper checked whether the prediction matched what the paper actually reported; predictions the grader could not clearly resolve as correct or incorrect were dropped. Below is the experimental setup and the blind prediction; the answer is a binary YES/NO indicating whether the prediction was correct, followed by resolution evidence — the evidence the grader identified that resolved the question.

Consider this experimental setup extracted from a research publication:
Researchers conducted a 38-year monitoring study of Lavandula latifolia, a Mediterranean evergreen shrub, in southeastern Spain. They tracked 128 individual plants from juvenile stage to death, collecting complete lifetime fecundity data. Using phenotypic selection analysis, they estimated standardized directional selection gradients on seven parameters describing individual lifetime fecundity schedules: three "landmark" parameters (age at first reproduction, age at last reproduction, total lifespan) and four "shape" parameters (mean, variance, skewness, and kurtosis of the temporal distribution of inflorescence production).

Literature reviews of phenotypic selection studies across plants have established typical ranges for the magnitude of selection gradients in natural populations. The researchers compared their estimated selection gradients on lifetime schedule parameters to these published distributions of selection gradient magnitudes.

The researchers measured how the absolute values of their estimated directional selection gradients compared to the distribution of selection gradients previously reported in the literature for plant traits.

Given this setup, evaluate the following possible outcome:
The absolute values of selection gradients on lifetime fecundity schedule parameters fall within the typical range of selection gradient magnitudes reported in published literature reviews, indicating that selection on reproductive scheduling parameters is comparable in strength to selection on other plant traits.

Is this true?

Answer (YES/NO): NO